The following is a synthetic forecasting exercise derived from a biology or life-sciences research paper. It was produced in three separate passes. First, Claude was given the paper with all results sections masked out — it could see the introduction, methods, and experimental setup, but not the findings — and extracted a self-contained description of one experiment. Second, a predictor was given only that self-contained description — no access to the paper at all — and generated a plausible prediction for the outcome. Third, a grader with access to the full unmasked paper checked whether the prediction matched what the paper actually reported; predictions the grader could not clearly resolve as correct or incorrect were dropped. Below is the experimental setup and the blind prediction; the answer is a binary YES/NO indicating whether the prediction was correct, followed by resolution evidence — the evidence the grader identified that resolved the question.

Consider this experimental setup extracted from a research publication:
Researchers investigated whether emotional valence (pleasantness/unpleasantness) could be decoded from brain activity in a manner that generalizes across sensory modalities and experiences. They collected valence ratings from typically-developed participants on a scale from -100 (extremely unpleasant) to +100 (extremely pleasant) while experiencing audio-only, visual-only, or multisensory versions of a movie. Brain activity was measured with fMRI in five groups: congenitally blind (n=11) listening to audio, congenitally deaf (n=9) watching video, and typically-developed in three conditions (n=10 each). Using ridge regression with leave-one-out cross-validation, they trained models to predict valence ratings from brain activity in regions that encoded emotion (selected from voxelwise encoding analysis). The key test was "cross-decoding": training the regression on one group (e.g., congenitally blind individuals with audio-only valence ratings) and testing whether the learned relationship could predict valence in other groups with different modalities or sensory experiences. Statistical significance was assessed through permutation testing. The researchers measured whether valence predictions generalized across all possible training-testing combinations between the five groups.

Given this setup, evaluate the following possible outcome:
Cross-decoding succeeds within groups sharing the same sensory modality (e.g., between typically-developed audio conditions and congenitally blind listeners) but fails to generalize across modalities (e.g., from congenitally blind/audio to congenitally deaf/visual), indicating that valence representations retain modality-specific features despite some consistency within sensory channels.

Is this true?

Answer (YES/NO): NO